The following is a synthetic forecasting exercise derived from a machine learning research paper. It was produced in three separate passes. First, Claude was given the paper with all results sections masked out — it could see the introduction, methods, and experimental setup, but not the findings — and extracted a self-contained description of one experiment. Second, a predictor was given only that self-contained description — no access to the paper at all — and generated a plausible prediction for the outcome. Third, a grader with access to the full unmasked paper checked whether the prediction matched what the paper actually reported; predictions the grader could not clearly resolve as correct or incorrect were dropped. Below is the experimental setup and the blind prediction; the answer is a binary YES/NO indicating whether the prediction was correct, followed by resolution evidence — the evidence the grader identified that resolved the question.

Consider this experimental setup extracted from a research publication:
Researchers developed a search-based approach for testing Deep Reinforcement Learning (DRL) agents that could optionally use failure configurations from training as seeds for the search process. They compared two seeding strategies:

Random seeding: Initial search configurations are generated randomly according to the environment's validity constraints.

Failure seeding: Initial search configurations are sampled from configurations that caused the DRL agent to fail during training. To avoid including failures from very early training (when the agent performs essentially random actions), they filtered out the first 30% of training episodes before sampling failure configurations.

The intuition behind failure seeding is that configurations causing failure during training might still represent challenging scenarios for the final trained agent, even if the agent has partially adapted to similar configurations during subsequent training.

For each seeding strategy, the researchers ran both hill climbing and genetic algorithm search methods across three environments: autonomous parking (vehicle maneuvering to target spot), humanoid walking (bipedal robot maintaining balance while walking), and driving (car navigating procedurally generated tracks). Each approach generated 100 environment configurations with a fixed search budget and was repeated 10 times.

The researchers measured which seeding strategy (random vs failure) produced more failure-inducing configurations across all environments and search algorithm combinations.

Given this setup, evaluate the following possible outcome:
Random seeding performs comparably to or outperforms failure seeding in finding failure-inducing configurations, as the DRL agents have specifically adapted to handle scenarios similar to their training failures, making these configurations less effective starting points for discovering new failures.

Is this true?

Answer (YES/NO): NO